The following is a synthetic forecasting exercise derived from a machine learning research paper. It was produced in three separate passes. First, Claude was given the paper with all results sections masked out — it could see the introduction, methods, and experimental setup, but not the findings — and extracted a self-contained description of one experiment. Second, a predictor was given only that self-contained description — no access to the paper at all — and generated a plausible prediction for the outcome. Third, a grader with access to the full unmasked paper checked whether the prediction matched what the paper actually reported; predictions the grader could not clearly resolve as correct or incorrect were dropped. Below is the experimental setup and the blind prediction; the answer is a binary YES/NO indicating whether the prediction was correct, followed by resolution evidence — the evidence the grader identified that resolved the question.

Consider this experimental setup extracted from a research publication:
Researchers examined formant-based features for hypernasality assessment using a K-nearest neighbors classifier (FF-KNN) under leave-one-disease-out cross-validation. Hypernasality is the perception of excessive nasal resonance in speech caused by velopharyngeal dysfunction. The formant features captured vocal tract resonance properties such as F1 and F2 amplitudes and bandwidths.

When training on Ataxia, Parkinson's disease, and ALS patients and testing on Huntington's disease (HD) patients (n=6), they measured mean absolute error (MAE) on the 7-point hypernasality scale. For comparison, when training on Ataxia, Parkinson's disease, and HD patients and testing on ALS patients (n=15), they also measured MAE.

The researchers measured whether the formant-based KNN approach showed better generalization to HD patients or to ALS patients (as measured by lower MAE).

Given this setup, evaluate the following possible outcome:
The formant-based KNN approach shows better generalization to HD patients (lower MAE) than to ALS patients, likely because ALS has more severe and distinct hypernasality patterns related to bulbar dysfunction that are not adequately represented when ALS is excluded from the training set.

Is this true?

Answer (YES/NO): YES